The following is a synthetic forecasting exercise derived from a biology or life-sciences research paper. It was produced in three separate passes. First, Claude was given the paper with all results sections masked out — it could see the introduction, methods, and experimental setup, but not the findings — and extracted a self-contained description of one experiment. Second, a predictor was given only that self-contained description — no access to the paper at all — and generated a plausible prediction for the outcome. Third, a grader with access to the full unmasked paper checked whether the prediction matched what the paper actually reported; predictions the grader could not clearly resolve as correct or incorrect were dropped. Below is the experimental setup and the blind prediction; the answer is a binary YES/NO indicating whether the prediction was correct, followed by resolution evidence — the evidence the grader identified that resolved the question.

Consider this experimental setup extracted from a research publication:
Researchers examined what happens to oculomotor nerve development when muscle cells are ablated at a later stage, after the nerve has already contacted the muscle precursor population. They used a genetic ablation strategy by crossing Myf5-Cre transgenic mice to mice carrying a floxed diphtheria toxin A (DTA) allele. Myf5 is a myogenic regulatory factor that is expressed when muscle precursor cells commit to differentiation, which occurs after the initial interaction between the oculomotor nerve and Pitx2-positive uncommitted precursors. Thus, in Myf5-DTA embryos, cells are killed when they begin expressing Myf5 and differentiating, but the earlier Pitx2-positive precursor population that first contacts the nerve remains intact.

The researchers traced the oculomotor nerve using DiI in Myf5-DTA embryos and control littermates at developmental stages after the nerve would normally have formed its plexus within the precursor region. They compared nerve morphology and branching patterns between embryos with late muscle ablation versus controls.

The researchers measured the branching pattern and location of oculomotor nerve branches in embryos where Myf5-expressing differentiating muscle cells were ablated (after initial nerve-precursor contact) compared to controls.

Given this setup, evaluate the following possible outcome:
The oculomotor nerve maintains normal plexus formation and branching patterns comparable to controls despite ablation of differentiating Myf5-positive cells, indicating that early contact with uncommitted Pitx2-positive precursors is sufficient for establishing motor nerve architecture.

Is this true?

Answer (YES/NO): NO